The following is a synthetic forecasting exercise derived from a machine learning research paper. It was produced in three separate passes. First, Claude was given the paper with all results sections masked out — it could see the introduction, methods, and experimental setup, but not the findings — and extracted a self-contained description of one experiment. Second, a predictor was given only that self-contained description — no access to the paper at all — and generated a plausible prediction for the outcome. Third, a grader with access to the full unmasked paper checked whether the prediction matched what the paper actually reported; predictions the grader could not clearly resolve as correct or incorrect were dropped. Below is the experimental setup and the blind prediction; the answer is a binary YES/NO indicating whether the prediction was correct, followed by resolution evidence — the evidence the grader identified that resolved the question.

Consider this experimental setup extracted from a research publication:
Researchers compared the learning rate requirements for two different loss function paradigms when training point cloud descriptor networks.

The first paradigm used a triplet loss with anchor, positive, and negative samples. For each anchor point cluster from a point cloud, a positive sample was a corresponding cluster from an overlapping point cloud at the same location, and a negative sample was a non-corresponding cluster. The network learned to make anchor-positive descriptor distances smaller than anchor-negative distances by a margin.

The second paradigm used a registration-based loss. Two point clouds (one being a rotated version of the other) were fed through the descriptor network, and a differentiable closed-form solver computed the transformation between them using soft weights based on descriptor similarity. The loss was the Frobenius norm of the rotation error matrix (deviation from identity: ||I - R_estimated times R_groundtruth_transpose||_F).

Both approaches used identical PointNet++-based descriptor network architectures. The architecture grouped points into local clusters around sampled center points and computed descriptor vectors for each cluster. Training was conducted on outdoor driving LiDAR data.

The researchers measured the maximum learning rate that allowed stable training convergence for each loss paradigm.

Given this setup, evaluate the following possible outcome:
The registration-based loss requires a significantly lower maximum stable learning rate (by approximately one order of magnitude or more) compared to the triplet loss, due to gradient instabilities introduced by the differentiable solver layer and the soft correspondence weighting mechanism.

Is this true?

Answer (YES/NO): NO